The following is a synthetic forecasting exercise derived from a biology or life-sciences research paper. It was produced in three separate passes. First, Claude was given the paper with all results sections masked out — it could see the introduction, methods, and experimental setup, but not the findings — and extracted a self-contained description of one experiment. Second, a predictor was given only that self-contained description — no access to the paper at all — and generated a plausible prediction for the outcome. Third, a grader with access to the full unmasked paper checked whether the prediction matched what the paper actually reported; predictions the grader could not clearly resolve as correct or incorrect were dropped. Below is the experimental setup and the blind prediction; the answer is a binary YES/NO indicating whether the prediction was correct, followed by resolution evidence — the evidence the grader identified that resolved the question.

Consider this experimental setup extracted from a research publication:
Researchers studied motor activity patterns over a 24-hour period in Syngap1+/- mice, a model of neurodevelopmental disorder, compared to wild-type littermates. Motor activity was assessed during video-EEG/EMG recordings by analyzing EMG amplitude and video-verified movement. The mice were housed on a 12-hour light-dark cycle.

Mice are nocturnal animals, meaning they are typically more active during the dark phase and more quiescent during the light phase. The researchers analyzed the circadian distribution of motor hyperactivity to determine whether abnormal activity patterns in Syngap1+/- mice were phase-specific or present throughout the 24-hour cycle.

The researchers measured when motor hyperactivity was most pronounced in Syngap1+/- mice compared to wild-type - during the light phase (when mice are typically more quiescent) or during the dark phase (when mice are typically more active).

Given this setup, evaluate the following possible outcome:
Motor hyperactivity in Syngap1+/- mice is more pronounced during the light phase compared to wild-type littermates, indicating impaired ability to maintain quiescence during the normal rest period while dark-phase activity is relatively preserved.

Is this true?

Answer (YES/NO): NO